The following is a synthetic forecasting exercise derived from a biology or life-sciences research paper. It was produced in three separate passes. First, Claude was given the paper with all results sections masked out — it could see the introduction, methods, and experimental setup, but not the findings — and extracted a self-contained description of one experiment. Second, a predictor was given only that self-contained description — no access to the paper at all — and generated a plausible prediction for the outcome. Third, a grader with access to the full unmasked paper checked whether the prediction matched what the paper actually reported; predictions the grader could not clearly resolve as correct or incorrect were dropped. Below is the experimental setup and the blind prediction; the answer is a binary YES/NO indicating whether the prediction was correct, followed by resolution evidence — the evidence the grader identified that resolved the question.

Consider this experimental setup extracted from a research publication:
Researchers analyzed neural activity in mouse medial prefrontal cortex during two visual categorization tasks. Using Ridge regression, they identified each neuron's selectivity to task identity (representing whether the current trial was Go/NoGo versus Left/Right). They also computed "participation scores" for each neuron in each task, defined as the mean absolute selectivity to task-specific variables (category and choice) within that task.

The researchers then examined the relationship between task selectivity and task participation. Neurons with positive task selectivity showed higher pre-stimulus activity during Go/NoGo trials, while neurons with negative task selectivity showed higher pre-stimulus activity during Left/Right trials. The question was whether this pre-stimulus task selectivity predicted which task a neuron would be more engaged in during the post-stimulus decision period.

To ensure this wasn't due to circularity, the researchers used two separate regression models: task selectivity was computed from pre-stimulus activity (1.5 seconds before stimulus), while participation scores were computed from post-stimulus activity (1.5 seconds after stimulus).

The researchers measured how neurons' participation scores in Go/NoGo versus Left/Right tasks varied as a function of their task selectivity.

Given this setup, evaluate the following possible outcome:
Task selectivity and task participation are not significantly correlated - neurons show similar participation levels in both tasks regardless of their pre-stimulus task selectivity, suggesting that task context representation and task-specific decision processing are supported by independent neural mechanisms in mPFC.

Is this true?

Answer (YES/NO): NO